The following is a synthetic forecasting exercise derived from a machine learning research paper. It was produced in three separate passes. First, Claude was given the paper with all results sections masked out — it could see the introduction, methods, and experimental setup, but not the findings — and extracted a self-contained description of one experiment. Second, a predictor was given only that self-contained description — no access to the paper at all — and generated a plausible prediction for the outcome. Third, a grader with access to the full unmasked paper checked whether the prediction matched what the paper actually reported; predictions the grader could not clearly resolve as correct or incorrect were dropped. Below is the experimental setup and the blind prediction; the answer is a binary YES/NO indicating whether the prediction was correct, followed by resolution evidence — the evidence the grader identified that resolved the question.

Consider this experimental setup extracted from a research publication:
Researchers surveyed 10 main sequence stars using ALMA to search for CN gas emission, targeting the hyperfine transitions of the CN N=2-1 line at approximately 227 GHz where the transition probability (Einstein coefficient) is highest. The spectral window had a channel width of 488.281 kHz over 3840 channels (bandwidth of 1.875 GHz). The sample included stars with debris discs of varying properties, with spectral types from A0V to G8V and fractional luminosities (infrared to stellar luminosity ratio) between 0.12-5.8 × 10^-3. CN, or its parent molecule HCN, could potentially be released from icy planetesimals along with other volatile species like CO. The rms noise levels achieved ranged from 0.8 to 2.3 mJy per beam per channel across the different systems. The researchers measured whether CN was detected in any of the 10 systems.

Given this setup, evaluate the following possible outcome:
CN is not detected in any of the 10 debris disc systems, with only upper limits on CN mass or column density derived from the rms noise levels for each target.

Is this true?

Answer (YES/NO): YES